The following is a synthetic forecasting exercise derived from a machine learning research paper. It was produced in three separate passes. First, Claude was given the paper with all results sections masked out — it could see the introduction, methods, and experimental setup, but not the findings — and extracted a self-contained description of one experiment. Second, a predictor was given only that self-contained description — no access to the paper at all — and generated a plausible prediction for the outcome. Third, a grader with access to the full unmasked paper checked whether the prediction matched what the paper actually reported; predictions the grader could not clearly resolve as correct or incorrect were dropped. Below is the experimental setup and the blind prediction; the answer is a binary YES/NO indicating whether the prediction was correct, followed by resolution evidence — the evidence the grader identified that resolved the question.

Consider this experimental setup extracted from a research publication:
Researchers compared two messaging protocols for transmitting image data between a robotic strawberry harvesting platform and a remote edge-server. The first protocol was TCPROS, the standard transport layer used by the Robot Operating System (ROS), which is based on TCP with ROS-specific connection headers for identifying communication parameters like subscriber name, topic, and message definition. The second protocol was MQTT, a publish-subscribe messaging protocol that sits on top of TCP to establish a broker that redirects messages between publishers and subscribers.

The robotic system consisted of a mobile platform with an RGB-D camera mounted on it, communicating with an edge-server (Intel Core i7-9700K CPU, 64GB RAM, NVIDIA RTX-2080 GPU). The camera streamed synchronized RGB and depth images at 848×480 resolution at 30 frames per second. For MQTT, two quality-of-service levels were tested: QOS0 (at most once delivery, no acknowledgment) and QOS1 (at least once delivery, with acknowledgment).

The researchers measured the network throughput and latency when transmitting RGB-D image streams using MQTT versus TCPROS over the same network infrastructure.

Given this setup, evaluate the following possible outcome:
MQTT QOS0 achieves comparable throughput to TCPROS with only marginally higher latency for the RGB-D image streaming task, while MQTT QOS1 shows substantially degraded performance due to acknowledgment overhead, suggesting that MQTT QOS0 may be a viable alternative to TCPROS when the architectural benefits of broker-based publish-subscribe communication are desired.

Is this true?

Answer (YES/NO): NO